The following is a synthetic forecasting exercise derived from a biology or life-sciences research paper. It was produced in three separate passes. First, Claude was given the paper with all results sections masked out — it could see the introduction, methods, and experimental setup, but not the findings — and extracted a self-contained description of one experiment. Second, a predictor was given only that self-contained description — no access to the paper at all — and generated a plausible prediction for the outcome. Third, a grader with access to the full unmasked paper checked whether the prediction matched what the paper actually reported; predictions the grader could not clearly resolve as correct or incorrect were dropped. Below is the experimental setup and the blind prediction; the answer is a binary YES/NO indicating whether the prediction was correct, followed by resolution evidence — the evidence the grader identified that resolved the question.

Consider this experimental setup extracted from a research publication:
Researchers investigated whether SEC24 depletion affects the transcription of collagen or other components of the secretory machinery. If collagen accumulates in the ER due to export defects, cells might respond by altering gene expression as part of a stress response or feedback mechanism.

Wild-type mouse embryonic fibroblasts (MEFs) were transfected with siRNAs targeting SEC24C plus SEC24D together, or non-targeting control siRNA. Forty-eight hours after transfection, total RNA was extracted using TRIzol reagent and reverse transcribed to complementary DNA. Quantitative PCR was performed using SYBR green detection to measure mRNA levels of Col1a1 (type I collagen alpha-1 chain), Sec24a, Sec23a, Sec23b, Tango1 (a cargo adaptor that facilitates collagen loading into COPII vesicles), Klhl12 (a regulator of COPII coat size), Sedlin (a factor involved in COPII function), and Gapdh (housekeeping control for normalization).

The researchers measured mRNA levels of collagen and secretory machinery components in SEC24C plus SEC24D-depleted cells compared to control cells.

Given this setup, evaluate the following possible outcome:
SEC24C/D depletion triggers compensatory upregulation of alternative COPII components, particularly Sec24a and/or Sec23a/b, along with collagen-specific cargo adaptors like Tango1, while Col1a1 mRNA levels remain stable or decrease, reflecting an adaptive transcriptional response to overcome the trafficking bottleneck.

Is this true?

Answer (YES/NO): NO